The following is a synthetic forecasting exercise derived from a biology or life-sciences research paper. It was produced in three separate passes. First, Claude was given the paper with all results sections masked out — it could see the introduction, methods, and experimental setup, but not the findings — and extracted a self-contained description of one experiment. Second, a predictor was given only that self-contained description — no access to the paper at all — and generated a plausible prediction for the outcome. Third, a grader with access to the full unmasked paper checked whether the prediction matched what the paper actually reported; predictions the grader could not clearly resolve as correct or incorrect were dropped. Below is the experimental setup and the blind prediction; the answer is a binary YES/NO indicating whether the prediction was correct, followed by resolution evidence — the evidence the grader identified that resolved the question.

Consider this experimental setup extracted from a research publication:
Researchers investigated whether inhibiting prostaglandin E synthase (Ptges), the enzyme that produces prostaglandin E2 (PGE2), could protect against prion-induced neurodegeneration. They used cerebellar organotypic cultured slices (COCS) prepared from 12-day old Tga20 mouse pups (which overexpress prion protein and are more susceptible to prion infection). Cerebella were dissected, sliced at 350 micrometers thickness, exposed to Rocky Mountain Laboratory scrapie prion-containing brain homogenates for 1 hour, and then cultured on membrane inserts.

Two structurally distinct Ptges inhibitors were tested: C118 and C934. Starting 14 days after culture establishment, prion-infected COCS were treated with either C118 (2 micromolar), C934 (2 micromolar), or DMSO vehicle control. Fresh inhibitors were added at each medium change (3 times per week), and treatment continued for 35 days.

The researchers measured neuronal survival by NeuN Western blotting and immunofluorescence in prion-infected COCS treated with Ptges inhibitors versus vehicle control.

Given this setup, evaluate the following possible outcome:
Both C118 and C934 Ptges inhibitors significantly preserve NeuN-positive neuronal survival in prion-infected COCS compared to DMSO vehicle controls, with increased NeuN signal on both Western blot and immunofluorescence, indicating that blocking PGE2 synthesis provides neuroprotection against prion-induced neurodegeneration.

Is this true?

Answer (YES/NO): NO